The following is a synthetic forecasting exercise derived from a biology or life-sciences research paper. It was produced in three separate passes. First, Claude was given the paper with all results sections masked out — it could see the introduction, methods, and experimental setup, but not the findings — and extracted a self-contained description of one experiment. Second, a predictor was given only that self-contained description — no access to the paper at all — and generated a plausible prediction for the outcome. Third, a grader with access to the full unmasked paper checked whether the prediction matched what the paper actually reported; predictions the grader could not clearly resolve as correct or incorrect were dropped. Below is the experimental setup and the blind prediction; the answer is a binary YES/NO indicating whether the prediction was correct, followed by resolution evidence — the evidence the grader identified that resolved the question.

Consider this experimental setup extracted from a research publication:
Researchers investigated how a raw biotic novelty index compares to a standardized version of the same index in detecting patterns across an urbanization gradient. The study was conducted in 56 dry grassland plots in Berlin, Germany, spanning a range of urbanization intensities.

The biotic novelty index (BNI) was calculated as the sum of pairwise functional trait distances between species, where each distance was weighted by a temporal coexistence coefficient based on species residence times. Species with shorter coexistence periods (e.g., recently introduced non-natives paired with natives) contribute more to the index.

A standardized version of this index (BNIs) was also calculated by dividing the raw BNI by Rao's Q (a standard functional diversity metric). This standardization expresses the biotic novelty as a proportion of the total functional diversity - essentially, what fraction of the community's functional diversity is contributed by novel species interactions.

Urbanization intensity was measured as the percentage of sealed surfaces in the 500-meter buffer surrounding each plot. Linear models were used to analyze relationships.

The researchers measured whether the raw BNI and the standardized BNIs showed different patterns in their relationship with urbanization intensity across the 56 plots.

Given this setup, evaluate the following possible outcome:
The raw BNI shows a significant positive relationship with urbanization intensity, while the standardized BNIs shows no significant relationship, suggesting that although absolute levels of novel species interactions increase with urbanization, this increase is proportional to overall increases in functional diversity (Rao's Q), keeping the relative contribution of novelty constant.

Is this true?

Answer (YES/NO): NO